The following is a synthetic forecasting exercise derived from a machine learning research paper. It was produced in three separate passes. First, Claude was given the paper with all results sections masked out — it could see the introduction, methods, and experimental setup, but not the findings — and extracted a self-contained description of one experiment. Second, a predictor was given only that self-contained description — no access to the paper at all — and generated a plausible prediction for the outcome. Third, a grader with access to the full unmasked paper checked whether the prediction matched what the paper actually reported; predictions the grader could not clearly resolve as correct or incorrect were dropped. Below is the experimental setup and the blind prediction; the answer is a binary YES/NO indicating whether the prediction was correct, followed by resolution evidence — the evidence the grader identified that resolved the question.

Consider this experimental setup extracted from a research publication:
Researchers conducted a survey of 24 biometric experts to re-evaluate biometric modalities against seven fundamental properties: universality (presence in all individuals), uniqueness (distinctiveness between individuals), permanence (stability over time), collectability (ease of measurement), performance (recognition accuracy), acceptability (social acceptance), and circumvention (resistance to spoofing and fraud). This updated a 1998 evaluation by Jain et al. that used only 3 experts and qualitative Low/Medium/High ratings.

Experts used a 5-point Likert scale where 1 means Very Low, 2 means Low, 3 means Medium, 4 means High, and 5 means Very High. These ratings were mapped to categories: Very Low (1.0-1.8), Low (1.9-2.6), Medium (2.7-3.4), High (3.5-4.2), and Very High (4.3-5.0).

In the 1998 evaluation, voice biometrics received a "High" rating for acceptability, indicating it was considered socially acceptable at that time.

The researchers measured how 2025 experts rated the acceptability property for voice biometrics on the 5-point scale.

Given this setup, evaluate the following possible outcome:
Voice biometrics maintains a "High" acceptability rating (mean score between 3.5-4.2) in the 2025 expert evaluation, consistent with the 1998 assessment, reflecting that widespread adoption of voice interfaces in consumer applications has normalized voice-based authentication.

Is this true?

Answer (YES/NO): NO